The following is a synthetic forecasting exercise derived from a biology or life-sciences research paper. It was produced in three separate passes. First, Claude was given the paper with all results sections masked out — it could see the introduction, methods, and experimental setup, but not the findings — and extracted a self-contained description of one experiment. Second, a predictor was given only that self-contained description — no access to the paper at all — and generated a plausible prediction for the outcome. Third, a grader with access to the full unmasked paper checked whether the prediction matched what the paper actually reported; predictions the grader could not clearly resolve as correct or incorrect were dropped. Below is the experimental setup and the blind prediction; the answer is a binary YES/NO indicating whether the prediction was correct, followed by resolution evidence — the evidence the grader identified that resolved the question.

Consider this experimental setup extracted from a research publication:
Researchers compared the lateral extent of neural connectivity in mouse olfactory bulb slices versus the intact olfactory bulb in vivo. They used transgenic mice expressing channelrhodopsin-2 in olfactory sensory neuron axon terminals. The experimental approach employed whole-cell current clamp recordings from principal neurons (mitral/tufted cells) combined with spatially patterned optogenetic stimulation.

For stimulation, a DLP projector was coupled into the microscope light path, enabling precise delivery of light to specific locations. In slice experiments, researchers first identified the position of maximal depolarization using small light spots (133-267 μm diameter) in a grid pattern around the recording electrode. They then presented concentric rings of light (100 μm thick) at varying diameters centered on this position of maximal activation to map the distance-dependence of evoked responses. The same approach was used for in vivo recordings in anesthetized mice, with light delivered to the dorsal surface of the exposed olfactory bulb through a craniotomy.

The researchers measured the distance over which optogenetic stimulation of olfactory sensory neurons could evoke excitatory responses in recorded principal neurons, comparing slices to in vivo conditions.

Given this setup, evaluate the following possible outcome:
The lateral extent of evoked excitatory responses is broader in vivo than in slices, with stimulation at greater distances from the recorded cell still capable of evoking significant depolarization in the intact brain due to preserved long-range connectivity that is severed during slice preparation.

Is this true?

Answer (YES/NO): NO